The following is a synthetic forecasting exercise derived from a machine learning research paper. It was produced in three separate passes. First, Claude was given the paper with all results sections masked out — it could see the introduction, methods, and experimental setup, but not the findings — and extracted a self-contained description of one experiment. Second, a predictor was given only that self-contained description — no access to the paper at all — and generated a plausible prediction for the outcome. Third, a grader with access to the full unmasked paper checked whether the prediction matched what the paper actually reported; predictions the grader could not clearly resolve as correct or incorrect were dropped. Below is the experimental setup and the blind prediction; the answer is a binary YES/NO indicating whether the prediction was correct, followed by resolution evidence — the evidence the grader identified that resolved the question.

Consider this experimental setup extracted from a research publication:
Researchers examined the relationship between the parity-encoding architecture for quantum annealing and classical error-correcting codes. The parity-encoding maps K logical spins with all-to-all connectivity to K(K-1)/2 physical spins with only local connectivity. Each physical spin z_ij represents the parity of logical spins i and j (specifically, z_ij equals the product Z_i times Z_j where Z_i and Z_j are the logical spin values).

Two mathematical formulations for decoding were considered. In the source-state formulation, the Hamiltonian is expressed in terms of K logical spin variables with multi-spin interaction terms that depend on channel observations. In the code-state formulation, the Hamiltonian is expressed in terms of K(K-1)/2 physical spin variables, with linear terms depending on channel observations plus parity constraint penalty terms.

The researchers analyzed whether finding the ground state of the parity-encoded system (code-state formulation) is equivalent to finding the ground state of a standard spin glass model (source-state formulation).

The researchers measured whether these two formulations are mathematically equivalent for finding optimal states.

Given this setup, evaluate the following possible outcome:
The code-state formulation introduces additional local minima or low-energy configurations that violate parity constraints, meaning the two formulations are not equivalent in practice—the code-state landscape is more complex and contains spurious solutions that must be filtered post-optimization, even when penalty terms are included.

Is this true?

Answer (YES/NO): NO